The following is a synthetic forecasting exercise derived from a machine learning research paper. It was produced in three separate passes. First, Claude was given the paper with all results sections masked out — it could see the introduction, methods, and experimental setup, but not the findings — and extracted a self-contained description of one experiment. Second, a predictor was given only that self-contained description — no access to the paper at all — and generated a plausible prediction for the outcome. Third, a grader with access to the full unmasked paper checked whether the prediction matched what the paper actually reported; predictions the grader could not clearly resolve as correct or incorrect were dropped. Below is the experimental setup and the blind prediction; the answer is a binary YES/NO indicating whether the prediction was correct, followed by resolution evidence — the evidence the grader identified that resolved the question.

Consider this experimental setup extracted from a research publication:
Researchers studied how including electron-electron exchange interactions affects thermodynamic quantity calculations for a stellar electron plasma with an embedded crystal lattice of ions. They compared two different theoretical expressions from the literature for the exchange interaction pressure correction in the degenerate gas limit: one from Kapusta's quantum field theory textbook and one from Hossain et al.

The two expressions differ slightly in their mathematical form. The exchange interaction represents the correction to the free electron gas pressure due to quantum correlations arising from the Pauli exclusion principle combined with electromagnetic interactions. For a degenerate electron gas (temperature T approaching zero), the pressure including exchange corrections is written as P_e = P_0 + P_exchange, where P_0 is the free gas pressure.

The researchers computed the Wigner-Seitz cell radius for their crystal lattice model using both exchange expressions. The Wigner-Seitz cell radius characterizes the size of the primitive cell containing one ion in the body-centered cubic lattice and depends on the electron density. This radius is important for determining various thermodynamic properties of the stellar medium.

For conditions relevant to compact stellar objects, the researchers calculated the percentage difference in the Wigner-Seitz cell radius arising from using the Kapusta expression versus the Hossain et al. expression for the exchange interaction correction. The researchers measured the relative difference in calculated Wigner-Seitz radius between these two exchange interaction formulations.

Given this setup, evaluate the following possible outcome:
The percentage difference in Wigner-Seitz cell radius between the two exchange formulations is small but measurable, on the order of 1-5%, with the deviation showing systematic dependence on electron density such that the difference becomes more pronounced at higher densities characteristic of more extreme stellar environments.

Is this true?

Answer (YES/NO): NO